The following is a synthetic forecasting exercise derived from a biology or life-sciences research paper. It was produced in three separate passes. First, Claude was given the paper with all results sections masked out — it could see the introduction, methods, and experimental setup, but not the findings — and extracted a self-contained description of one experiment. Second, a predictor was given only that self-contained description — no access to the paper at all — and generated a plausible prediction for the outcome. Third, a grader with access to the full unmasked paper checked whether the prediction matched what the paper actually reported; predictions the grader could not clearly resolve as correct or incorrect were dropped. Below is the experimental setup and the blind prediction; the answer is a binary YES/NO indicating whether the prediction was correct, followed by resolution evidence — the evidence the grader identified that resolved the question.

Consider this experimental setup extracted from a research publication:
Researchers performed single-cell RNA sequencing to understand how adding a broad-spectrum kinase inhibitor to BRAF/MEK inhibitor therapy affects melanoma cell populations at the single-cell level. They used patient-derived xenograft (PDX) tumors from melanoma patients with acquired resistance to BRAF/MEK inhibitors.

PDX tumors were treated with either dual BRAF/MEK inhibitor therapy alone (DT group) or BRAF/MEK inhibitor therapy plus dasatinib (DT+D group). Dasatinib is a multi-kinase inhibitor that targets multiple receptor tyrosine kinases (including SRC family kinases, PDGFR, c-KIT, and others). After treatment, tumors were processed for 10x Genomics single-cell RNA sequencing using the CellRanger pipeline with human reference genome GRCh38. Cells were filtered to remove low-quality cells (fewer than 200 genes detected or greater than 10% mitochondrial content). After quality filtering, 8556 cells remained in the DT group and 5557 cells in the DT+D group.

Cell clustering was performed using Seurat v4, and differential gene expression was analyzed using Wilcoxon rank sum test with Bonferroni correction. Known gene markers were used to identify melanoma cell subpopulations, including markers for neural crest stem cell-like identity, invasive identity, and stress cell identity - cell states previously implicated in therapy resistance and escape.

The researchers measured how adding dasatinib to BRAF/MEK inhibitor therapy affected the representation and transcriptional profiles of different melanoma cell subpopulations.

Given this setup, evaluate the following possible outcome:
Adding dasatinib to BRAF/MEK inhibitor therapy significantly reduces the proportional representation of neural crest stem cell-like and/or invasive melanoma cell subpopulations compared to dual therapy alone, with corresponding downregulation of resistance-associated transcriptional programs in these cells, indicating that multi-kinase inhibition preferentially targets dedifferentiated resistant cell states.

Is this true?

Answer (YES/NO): YES